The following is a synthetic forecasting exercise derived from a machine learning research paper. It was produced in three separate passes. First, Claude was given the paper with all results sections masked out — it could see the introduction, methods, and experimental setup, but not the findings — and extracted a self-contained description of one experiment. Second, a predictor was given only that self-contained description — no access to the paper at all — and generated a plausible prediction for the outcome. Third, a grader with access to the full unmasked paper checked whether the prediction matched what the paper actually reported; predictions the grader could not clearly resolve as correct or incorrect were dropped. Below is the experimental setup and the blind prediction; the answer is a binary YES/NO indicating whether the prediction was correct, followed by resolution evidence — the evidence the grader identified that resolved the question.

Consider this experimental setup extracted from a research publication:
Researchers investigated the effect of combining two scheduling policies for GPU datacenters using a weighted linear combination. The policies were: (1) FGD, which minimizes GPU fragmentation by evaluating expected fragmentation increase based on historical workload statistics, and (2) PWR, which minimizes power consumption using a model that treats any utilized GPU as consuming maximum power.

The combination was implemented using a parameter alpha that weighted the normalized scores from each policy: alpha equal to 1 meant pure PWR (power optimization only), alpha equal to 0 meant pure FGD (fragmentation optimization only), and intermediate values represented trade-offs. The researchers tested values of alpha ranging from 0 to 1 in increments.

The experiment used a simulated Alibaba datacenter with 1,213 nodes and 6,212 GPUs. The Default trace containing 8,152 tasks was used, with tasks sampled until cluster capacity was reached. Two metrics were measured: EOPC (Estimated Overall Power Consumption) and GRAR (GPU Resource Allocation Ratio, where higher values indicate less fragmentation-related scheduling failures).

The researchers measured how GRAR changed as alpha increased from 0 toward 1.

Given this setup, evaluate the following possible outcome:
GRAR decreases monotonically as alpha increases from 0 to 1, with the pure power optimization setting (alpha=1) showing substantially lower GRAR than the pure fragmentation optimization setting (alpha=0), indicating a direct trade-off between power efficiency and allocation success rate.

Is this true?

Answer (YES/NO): NO